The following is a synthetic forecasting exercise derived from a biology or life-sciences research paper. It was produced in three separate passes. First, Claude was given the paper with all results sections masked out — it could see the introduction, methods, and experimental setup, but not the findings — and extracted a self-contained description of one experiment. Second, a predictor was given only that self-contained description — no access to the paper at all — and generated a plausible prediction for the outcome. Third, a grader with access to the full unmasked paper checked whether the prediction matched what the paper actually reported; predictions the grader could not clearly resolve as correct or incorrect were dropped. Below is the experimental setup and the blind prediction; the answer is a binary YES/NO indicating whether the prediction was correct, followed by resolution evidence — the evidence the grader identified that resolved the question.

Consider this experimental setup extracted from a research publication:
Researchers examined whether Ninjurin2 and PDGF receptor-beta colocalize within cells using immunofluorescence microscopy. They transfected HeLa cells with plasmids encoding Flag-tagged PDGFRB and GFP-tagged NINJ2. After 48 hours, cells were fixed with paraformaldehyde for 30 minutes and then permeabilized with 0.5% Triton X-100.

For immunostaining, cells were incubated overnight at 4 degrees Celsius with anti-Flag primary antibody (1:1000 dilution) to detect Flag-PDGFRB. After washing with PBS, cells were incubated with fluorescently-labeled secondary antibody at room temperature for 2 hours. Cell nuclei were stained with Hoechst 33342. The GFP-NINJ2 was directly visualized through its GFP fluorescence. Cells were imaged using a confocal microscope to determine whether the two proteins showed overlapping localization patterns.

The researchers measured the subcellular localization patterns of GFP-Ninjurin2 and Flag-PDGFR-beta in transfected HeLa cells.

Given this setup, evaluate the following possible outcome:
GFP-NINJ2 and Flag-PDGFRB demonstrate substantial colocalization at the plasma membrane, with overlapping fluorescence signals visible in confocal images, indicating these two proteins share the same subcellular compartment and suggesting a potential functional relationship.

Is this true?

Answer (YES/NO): YES